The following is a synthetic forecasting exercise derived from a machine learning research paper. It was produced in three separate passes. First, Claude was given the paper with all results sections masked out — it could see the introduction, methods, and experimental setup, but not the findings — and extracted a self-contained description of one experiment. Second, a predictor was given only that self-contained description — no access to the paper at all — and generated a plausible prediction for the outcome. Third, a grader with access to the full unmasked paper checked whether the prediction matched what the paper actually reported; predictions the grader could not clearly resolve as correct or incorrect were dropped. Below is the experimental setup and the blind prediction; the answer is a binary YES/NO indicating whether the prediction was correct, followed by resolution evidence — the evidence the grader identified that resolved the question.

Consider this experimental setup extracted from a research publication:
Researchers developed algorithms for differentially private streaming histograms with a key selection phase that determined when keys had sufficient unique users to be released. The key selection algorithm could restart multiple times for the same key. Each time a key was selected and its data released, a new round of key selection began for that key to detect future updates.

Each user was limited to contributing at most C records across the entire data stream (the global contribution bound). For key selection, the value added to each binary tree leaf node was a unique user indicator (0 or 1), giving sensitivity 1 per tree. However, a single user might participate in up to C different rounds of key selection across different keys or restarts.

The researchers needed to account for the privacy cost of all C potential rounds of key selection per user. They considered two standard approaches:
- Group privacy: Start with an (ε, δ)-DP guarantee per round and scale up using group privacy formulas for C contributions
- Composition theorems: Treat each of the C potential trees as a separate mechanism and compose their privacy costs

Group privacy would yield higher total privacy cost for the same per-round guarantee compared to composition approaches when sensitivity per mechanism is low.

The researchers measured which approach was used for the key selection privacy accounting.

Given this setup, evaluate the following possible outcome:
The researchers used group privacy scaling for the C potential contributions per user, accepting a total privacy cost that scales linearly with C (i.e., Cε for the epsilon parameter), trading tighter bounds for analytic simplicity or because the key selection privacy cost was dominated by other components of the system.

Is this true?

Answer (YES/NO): NO